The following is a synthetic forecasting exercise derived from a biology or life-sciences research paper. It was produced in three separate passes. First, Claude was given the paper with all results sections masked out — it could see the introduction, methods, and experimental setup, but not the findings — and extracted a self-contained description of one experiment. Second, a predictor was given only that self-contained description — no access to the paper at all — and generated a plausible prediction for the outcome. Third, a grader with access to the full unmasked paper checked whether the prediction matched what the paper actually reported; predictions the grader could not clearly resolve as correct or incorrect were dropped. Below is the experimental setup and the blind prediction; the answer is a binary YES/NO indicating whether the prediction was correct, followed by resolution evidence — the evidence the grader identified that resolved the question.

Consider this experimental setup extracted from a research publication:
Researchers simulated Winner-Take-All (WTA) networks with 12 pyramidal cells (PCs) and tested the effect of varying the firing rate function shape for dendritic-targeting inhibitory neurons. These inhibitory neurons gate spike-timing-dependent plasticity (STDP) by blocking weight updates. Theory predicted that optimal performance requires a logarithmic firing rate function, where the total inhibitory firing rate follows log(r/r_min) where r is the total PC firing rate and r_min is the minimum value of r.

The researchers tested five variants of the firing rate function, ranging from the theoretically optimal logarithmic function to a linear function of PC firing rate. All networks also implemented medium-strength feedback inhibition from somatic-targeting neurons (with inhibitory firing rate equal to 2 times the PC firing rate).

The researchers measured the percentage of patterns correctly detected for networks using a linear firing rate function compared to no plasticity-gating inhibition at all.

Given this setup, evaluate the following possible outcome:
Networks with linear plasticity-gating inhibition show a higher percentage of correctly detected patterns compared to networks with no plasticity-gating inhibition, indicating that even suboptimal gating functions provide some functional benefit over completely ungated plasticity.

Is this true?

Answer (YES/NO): YES